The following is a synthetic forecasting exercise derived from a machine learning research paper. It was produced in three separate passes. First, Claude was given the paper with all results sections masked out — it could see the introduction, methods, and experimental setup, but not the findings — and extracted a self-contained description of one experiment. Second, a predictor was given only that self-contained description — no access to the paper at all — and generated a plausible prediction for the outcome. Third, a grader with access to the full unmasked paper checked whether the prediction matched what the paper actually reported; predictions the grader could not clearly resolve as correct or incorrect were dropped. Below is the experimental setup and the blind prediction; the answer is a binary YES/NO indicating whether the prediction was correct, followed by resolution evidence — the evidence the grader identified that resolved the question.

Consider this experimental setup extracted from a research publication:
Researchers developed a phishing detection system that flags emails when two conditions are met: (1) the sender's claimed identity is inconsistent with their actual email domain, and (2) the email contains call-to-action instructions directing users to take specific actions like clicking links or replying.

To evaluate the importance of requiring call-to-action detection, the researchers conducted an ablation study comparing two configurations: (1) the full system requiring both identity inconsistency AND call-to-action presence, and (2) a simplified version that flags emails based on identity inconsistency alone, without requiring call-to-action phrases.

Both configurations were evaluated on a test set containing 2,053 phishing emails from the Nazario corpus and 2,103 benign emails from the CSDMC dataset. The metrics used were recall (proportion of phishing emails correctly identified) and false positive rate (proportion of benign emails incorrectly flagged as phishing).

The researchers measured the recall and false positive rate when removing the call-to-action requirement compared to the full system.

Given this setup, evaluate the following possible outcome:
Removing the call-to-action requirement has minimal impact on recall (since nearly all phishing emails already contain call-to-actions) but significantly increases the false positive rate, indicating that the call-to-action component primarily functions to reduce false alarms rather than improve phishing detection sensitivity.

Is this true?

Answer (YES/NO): YES